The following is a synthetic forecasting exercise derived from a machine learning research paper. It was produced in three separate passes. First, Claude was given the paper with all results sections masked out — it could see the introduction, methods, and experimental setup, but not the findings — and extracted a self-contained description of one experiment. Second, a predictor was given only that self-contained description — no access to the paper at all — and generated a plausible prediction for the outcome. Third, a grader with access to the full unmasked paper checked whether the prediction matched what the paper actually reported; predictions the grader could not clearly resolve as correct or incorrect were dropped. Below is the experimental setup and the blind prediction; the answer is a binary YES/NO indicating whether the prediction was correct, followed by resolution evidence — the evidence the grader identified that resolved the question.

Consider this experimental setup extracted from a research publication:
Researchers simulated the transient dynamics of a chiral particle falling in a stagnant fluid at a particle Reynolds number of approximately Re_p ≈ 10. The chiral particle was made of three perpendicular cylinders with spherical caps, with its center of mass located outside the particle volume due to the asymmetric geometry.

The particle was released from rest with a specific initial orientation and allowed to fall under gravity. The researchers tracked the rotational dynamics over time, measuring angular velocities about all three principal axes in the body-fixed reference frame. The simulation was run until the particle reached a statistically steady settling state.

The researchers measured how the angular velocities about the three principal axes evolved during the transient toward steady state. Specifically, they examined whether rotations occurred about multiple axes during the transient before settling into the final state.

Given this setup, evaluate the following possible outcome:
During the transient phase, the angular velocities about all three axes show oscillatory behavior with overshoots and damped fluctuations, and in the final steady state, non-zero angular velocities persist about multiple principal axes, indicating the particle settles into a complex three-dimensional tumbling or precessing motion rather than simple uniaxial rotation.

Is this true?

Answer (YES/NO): NO